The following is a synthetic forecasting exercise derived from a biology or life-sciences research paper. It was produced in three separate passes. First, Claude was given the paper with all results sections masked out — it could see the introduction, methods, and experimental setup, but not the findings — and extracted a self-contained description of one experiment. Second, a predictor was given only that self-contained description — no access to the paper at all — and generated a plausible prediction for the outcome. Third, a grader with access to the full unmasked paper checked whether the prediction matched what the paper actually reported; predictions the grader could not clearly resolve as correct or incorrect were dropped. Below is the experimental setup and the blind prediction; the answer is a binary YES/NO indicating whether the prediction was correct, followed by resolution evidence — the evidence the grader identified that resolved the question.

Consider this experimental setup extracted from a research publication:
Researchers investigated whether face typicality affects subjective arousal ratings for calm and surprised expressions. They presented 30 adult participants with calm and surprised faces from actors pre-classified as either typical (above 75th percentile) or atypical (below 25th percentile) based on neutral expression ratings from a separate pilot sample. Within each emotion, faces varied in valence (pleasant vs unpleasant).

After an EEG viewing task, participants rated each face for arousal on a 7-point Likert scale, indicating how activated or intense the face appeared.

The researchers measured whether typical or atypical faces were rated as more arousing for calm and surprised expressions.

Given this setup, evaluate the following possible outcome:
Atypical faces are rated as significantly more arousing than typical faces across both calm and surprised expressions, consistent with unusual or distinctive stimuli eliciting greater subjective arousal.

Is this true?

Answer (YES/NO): NO